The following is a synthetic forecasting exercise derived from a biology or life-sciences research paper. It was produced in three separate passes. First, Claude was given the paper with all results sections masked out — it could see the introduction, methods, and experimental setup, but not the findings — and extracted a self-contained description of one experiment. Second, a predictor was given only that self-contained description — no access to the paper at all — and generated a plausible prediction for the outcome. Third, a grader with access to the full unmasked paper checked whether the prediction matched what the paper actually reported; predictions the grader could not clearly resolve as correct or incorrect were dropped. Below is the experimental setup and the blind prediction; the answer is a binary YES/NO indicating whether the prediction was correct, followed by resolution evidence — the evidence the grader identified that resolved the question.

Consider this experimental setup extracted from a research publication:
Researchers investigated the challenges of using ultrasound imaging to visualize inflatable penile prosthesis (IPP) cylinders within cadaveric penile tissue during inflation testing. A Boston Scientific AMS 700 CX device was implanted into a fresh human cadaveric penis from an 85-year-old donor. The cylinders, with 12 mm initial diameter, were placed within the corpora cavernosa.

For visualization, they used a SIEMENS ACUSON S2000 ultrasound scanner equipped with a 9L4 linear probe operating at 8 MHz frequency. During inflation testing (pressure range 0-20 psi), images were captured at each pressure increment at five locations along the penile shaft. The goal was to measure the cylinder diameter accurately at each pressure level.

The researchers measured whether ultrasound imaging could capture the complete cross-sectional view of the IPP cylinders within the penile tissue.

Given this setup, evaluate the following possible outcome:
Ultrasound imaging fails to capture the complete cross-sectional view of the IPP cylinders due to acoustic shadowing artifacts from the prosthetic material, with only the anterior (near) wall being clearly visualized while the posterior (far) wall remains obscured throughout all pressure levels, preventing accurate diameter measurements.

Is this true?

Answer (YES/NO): NO